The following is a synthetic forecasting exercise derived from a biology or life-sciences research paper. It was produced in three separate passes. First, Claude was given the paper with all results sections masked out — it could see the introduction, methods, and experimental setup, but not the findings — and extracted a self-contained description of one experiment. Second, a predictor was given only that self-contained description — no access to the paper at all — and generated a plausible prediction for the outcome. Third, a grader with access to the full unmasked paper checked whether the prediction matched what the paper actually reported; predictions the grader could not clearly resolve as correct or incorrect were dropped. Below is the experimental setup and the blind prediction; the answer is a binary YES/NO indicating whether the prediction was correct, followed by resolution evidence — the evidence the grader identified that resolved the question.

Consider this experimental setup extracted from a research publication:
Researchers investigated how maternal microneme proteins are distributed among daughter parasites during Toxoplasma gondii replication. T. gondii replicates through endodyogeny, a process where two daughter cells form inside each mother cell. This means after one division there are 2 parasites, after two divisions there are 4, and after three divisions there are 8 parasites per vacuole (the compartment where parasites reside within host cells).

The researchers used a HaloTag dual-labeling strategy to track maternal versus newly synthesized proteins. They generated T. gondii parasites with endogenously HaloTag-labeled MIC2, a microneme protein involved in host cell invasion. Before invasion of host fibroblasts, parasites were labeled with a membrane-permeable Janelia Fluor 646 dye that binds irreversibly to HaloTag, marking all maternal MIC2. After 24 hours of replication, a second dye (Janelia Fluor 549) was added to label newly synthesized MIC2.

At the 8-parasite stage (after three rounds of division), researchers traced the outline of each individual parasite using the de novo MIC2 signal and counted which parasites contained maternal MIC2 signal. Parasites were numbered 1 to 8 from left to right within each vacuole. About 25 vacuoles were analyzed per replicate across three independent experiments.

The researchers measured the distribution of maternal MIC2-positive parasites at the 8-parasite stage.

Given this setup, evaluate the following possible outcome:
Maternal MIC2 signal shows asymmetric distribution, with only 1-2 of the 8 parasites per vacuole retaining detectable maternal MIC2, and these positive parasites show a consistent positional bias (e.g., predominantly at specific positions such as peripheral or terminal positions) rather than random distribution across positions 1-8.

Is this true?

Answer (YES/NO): NO